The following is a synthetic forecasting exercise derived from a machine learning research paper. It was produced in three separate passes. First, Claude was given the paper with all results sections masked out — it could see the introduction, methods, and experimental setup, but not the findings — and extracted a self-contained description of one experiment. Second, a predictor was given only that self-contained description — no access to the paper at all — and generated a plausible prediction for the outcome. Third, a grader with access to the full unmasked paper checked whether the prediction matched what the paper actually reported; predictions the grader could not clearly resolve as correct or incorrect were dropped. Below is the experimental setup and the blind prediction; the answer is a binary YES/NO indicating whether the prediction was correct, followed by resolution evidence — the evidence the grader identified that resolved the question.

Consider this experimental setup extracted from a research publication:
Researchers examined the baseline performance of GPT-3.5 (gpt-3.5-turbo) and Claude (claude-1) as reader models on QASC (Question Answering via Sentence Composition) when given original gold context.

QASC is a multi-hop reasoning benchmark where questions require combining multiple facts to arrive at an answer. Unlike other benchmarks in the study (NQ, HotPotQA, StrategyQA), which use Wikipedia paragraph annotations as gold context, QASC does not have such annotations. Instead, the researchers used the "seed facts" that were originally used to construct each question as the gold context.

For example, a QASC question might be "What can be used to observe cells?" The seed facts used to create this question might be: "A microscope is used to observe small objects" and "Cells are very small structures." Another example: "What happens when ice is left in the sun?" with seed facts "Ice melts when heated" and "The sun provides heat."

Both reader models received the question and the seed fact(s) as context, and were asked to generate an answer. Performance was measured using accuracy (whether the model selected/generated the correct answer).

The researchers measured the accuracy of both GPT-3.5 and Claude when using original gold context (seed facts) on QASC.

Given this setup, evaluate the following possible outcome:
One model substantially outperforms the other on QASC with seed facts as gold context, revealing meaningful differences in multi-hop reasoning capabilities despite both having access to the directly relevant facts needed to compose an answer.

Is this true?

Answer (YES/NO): NO